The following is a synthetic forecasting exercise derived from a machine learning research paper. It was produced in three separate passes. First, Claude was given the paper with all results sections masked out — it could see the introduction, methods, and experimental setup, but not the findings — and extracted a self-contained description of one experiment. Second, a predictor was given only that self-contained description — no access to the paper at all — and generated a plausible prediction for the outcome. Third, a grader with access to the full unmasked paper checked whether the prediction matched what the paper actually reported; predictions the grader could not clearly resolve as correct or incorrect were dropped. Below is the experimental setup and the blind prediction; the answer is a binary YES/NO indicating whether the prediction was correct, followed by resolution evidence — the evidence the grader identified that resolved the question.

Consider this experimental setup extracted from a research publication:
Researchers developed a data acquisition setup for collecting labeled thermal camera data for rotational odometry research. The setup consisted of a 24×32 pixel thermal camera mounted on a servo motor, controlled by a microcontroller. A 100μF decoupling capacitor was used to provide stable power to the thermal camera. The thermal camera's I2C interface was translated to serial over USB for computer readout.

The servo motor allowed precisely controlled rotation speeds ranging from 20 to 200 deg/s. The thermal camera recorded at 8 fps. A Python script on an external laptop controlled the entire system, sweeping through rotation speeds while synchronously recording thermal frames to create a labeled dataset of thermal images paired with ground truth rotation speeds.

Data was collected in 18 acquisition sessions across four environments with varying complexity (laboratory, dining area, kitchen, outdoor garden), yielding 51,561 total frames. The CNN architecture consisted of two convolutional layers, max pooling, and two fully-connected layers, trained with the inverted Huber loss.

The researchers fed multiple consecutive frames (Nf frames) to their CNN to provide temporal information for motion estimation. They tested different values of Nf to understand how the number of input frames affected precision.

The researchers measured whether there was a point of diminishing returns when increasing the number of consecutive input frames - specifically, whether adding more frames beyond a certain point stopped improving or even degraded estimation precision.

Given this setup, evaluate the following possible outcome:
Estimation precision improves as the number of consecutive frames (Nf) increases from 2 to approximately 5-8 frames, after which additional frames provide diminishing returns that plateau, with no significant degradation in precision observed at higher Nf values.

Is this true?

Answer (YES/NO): NO